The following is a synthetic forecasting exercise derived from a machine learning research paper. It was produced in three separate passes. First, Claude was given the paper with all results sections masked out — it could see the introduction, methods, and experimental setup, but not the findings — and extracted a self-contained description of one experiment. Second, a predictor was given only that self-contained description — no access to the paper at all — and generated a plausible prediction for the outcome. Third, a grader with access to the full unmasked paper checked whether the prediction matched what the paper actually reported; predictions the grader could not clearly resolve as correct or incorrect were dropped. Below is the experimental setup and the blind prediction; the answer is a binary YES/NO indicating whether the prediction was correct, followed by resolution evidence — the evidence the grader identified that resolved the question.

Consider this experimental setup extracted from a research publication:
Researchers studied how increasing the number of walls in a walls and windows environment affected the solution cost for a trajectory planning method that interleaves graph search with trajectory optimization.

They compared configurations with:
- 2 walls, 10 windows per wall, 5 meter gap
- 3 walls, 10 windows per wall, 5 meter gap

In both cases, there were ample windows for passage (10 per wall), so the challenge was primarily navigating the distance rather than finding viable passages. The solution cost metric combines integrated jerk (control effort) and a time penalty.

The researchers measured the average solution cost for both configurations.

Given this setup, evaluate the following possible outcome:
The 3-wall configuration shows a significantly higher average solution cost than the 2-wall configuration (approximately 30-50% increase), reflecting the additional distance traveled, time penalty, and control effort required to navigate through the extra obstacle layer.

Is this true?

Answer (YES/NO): NO